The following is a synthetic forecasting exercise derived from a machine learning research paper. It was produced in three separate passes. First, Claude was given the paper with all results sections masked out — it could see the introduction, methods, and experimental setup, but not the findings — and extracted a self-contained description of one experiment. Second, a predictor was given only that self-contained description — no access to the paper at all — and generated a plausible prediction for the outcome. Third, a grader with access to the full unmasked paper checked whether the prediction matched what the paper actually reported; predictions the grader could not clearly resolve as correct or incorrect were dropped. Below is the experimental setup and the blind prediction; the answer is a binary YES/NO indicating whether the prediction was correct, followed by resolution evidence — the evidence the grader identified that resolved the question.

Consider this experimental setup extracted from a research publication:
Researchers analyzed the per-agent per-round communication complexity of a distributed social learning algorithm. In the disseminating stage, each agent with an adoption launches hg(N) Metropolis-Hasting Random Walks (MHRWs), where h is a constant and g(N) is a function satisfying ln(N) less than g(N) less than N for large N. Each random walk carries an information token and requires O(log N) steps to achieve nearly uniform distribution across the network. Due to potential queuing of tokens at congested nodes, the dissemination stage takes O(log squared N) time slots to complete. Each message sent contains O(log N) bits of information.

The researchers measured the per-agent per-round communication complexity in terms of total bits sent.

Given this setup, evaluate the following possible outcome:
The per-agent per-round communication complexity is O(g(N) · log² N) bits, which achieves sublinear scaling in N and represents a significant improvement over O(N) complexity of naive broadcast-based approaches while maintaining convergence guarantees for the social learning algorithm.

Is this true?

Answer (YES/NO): NO